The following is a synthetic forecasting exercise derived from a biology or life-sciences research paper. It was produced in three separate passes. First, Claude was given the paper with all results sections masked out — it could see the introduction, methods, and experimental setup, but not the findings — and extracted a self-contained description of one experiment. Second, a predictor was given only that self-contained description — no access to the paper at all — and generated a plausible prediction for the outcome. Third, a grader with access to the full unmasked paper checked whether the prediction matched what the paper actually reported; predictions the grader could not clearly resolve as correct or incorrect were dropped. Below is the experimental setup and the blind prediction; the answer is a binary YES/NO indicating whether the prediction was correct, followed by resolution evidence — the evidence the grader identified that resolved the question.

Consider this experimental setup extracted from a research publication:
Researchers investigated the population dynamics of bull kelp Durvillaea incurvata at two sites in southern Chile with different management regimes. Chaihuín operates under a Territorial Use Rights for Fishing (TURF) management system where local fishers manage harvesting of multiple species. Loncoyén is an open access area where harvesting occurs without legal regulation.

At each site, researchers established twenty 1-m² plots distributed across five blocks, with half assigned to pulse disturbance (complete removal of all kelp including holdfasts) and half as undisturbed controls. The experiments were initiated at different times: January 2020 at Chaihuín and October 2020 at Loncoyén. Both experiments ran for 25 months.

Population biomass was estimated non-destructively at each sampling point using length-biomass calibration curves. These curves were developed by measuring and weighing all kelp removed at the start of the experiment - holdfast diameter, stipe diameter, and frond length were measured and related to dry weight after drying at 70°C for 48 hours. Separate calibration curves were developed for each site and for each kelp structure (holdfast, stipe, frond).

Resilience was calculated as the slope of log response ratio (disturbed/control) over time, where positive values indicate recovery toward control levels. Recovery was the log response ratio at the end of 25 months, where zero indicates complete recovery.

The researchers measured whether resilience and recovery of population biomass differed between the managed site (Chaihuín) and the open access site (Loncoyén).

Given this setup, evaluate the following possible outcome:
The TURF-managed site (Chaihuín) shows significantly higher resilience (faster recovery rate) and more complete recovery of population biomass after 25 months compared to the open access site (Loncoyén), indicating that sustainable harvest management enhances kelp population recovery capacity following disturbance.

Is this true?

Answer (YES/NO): NO